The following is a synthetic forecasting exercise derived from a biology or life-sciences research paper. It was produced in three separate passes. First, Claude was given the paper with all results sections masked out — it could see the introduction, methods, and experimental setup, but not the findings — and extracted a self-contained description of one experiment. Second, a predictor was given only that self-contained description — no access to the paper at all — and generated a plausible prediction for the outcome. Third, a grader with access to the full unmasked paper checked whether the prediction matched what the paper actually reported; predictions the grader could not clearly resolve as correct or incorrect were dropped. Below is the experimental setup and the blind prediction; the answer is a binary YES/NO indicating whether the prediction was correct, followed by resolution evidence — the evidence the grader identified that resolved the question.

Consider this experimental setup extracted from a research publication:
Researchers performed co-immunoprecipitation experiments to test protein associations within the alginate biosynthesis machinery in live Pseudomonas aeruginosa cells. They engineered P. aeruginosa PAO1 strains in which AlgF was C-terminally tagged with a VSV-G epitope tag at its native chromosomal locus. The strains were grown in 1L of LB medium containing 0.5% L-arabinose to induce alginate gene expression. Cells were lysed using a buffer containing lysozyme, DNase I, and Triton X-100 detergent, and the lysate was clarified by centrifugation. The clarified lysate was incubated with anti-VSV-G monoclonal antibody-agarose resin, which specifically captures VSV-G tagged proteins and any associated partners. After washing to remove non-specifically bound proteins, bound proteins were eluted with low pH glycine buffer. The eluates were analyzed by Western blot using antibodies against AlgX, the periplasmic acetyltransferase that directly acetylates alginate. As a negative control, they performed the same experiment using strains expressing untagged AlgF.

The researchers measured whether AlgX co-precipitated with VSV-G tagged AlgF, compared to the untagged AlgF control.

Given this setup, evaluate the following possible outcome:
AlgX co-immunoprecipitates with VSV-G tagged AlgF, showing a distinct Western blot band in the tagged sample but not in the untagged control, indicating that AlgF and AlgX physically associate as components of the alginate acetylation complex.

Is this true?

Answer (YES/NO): NO